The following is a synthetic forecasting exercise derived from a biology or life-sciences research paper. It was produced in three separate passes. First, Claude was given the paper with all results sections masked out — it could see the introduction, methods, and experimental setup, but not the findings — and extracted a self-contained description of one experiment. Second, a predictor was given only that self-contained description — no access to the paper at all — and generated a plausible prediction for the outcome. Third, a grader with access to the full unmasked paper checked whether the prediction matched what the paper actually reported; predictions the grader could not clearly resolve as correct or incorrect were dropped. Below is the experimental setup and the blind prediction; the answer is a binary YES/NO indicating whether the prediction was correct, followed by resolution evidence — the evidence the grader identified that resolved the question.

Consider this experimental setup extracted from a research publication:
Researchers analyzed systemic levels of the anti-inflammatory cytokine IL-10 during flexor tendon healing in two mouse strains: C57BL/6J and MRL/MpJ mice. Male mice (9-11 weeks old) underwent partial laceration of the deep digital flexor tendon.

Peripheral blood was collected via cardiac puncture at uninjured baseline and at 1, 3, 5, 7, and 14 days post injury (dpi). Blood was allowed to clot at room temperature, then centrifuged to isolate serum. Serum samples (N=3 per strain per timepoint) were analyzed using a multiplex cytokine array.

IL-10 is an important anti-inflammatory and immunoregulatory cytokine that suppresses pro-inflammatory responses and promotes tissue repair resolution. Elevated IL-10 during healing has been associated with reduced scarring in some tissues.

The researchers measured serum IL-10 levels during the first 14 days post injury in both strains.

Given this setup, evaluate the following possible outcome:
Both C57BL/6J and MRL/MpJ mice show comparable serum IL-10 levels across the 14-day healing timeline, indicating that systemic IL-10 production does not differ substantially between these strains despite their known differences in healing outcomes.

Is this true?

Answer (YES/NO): NO